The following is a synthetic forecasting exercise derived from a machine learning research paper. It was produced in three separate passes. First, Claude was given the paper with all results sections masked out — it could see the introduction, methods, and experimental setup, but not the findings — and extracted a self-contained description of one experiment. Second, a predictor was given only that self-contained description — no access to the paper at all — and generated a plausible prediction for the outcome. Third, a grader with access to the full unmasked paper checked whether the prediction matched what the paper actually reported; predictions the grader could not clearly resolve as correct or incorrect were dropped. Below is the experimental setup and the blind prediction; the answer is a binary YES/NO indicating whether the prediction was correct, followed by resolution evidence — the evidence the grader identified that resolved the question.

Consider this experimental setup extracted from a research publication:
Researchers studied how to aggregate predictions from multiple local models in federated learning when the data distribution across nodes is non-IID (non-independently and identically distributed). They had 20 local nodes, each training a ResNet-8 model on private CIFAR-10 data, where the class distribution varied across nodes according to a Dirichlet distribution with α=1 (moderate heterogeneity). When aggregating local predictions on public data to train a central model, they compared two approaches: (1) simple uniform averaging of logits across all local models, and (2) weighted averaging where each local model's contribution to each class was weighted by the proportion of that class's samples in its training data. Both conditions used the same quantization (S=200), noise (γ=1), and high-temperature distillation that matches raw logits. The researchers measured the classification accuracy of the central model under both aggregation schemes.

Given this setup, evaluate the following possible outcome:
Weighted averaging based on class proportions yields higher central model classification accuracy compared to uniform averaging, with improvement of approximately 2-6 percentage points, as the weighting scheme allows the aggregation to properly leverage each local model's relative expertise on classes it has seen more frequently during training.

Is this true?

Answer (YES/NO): NO